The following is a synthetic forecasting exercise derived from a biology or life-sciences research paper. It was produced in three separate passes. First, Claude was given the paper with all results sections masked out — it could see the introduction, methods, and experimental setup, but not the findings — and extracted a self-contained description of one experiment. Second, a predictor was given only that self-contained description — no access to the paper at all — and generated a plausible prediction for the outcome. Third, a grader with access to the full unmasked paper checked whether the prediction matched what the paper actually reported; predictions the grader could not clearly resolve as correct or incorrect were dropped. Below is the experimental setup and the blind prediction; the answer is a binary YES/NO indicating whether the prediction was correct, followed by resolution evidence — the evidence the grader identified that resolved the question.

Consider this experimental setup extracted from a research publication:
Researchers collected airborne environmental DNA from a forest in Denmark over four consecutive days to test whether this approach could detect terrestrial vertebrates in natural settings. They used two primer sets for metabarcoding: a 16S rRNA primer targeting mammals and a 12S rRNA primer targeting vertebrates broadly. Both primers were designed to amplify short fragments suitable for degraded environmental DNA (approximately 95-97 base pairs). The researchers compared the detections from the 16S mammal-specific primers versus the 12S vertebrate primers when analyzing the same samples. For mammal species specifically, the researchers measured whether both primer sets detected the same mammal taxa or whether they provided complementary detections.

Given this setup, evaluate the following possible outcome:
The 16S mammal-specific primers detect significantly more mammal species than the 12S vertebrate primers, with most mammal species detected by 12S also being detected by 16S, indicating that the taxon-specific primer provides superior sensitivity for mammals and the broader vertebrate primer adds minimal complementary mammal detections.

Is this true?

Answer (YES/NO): NO